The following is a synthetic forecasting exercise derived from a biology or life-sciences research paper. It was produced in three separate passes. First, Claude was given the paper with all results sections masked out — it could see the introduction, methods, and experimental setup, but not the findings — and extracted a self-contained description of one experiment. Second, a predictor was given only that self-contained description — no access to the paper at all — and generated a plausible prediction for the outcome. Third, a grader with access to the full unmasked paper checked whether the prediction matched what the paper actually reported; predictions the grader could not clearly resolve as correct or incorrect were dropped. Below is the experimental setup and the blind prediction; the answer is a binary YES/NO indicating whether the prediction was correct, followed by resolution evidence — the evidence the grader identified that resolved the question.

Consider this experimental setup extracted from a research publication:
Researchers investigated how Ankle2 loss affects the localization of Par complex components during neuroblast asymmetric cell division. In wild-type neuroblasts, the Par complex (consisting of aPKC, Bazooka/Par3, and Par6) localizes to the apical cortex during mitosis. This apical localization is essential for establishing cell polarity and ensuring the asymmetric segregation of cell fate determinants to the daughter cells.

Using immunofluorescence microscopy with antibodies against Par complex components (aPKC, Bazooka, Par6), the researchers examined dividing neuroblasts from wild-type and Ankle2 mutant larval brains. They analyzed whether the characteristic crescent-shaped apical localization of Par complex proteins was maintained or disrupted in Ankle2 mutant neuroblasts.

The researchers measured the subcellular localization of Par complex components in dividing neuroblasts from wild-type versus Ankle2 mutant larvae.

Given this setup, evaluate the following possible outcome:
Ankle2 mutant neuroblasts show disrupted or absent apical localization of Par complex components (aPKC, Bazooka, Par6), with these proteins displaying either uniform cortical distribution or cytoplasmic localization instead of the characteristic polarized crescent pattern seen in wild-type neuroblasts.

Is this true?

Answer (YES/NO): YES